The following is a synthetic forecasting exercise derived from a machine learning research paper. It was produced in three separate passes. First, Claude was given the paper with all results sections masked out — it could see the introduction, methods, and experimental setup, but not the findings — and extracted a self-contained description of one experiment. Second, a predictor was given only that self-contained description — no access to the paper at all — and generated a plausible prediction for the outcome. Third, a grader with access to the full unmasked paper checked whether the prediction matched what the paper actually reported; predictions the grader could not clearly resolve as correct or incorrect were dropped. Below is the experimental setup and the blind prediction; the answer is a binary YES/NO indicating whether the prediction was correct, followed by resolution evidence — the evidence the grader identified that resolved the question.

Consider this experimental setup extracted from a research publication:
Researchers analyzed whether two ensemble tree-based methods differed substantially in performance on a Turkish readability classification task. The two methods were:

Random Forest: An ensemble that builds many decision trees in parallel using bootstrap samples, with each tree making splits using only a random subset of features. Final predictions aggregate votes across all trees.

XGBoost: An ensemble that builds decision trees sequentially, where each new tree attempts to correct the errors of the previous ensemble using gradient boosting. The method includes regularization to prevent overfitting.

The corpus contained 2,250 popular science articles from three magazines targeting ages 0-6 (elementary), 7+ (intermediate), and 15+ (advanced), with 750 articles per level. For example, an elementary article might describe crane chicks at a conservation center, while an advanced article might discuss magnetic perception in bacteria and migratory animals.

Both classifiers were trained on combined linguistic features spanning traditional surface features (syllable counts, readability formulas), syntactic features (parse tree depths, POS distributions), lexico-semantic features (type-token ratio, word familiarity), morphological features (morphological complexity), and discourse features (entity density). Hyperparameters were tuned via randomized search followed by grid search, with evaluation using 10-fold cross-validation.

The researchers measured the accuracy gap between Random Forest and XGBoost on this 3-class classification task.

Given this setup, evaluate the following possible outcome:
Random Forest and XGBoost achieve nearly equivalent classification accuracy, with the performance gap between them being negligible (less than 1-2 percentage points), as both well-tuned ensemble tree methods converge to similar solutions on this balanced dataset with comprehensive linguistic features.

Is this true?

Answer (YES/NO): YES